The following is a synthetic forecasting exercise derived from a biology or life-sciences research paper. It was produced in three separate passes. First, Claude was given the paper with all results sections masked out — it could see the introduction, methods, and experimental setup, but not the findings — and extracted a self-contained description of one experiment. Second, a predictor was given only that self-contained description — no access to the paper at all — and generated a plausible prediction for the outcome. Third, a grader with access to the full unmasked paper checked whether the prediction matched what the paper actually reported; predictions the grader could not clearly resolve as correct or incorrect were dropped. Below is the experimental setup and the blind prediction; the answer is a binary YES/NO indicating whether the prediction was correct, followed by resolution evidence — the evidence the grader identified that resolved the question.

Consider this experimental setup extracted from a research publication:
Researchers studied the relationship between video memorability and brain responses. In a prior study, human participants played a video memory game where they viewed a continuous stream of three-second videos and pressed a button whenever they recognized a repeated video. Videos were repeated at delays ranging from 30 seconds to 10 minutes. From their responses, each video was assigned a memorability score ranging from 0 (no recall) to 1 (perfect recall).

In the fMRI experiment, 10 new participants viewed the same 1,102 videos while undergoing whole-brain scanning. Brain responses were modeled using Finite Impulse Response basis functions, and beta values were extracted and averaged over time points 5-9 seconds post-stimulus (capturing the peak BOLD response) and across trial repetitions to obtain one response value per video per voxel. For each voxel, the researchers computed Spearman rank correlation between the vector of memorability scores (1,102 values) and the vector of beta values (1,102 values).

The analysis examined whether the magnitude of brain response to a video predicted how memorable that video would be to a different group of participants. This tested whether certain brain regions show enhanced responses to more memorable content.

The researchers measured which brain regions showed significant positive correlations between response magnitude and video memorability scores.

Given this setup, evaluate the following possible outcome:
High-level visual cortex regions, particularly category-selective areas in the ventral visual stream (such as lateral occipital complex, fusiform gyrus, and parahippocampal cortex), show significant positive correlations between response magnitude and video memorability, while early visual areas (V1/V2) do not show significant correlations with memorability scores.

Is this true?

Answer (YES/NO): YES